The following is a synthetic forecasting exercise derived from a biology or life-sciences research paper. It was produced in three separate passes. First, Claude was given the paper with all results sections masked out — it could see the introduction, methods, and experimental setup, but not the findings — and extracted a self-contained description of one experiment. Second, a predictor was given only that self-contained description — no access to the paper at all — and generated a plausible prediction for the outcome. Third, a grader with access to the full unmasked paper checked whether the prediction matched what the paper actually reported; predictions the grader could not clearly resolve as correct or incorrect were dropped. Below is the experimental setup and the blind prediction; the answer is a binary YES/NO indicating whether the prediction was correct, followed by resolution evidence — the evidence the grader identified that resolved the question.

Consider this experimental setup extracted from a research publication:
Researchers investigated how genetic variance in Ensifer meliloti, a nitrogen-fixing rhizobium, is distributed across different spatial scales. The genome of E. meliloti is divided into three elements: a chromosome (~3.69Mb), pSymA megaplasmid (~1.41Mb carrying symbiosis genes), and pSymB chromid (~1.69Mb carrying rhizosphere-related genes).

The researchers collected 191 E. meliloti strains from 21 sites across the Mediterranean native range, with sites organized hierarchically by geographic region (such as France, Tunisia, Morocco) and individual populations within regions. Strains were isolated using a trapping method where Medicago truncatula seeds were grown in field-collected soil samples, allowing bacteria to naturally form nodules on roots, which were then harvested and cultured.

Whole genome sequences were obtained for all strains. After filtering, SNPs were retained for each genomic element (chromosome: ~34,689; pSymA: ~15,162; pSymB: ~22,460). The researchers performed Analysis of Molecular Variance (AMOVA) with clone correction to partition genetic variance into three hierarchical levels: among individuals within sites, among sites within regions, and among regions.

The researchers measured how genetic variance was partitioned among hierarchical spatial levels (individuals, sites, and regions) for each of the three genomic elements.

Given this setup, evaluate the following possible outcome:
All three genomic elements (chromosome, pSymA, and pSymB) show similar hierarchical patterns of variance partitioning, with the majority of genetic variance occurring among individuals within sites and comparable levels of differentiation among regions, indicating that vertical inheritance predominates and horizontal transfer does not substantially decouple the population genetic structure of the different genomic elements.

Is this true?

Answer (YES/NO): NO